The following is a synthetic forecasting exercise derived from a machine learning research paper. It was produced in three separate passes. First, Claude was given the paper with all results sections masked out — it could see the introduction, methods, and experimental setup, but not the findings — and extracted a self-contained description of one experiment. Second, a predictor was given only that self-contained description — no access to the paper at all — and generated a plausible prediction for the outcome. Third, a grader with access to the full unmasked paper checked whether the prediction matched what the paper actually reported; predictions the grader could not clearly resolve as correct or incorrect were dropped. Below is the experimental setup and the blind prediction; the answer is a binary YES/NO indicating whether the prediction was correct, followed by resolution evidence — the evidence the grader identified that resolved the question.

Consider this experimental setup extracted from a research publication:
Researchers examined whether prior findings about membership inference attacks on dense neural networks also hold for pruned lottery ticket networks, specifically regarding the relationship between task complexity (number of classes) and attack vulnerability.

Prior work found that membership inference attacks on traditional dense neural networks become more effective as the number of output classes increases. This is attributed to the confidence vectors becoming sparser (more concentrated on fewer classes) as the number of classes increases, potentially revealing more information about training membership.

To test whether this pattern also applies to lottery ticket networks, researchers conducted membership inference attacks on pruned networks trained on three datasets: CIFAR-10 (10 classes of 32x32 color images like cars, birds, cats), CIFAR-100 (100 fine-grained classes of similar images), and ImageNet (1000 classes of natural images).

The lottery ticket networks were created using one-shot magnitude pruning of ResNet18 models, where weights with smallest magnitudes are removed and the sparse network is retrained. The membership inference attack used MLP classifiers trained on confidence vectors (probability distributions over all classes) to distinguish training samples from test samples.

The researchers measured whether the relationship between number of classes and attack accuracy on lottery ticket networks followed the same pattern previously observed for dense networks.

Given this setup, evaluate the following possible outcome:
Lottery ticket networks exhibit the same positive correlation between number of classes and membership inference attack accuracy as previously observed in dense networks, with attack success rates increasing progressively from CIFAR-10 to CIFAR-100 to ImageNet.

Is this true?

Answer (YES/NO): YES